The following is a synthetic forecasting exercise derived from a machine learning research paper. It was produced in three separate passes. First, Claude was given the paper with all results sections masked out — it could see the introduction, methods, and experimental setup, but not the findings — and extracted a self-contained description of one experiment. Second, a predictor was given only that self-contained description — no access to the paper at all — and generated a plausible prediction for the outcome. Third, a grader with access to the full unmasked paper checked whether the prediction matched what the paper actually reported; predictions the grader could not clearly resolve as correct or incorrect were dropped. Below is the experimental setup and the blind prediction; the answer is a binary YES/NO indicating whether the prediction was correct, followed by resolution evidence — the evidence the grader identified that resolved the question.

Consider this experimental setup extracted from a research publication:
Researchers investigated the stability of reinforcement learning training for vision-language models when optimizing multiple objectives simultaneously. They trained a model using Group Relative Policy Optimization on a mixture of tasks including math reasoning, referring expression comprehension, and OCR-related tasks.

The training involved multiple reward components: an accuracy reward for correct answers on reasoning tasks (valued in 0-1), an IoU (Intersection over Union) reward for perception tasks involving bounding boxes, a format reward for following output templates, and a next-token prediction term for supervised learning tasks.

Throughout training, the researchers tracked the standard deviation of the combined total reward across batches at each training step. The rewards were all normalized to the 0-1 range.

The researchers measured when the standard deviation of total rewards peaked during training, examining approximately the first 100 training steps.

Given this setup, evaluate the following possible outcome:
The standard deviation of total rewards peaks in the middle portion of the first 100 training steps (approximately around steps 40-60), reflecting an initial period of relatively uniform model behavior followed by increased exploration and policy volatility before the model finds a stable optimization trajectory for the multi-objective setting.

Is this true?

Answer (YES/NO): NO